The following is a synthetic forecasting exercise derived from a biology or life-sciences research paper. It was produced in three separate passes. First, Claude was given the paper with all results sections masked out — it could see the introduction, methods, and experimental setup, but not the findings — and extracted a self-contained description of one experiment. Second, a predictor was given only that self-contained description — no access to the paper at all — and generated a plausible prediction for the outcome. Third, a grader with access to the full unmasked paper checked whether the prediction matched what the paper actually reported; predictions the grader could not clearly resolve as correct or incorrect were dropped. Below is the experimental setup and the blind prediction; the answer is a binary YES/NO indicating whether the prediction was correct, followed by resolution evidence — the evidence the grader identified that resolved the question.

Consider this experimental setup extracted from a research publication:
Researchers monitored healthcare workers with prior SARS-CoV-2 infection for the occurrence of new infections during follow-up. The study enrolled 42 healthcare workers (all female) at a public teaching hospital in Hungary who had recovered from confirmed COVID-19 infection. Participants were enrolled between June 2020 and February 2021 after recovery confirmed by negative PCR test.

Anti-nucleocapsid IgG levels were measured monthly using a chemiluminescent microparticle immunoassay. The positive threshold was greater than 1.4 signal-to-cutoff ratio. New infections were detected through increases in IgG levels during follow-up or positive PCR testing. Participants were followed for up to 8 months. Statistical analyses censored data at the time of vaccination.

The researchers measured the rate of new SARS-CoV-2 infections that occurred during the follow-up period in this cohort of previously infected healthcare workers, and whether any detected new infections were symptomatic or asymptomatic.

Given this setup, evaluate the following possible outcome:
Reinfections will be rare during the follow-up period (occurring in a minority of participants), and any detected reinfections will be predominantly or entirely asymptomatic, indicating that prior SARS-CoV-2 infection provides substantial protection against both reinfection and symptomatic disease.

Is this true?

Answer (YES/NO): YES